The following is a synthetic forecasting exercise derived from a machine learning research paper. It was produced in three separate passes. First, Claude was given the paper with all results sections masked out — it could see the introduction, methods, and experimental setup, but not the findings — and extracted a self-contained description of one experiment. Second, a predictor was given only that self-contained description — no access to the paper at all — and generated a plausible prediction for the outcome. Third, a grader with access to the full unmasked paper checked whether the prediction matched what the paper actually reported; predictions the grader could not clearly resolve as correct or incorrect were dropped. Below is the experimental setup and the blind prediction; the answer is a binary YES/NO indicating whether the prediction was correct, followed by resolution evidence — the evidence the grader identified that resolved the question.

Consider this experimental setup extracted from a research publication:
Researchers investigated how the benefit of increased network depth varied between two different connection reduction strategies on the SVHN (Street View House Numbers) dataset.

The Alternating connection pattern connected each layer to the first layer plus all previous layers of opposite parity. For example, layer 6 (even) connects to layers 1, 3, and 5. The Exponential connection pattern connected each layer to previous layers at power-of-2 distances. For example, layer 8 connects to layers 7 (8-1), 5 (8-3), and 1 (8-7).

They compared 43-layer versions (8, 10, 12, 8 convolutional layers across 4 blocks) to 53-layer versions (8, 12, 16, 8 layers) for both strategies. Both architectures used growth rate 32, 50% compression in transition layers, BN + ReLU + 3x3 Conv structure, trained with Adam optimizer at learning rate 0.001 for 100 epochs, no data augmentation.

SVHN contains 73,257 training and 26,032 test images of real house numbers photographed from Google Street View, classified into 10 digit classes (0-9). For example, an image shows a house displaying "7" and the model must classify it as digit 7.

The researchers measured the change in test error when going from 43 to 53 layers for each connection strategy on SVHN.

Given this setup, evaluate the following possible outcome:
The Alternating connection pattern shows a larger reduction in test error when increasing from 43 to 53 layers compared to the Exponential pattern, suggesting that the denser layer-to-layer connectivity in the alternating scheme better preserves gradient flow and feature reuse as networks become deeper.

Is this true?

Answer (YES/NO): YES